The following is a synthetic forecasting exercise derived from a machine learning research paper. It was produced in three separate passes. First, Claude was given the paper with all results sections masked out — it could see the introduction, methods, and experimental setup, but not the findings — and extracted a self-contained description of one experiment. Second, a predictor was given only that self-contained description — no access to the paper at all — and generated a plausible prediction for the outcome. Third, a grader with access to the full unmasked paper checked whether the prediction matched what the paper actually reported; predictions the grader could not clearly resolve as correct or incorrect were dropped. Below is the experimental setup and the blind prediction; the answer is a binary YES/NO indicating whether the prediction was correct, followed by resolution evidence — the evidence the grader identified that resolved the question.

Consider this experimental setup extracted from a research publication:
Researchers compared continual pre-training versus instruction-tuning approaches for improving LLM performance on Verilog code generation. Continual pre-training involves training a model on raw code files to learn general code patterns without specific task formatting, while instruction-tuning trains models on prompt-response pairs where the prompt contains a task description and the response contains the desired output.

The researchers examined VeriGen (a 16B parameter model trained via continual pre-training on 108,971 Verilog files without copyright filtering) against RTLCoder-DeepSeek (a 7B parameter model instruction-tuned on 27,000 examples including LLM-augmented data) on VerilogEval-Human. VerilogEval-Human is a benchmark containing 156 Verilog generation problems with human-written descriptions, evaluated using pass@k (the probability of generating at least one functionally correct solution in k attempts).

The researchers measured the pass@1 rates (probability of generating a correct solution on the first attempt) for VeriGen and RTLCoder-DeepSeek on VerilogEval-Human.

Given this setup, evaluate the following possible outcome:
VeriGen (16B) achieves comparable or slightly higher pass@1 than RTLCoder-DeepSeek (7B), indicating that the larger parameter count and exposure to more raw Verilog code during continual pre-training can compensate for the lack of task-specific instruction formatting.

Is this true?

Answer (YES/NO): NO